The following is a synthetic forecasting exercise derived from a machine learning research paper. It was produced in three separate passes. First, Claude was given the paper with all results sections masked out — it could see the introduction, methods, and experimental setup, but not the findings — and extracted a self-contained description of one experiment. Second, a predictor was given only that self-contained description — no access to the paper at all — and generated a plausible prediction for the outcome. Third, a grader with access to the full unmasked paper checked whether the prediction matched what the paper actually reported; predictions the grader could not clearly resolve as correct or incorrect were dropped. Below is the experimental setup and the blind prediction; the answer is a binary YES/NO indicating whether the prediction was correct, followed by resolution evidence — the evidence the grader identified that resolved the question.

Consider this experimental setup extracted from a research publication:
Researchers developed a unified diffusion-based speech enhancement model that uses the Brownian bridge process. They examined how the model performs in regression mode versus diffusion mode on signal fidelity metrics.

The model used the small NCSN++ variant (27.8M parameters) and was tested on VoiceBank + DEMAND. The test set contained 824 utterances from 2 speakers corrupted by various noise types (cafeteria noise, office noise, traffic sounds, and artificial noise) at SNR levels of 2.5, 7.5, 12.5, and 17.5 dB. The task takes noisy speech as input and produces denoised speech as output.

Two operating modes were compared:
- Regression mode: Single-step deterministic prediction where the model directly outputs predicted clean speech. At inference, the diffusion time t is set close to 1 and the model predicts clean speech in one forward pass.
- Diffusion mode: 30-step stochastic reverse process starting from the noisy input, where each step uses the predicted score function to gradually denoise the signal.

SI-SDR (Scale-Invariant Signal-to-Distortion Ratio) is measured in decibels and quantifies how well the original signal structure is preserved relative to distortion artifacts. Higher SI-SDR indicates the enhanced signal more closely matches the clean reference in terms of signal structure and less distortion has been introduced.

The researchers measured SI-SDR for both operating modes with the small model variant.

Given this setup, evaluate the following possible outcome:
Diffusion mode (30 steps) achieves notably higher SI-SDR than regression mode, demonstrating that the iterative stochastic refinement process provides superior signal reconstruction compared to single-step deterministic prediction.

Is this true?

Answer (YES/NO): NO